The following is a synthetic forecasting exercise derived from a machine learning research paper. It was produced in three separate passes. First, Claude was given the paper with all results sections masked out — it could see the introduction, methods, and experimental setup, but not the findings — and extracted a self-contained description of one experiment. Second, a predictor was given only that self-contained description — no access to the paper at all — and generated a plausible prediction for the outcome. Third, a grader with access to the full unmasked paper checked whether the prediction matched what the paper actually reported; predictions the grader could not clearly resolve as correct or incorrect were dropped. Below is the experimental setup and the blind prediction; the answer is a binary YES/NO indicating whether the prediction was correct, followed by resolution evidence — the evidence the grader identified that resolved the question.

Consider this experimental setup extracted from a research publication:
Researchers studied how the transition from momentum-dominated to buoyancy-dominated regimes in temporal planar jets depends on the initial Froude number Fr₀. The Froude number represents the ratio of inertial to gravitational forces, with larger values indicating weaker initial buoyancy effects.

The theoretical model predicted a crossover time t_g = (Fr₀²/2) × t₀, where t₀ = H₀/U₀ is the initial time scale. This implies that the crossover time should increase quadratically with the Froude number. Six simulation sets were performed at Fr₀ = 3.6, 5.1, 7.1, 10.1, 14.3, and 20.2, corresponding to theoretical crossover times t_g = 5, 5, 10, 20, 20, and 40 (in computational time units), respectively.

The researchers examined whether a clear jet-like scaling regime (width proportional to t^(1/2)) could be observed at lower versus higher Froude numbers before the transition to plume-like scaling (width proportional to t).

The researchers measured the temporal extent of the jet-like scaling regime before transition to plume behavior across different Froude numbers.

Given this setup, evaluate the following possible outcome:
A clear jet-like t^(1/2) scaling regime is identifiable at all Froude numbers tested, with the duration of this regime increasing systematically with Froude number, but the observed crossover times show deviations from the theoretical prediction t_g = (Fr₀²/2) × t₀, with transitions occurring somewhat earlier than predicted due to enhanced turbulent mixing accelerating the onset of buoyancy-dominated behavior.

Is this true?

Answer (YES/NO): NO